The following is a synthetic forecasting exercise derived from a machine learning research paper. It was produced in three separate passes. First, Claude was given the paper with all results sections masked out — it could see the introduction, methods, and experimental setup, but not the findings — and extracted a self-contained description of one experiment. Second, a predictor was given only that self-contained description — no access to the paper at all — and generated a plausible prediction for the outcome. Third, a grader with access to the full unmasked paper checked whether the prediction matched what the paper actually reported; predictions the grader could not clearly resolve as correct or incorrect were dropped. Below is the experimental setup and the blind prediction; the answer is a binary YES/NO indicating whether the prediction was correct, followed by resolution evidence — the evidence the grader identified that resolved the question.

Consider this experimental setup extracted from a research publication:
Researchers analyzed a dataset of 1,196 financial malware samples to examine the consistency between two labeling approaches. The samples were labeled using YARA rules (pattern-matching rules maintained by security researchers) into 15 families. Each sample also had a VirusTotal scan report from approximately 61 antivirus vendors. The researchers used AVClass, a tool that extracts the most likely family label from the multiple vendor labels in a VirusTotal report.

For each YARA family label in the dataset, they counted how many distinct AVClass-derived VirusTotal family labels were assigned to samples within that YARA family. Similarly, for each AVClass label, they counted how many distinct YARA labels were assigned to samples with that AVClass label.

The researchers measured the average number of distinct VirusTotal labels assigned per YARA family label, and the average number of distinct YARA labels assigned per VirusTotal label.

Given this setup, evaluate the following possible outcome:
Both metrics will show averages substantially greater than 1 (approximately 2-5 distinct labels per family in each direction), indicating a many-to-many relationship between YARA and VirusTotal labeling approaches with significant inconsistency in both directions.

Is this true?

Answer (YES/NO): NO